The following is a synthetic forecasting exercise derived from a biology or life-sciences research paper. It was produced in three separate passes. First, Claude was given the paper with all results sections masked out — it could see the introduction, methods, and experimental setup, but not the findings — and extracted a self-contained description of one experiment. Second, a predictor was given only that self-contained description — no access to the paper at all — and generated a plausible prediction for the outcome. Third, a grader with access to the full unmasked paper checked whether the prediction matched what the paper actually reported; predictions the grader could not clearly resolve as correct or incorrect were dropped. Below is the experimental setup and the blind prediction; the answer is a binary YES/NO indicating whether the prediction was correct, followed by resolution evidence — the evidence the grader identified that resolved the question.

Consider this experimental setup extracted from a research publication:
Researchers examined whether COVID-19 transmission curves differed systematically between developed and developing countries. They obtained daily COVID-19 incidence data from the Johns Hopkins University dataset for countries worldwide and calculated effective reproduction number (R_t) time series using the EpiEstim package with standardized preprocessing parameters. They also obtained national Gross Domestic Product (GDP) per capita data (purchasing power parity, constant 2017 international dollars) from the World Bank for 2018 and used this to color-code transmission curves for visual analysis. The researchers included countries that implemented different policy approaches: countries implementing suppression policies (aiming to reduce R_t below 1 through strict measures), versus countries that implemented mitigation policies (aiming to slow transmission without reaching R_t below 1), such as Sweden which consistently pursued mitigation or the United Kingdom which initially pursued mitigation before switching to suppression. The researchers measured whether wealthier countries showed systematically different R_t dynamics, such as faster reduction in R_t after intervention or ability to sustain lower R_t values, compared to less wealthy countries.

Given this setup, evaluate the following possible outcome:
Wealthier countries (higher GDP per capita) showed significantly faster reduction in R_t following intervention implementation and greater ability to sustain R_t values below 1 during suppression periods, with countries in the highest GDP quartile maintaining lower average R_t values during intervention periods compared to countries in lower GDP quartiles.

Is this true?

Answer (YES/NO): NO